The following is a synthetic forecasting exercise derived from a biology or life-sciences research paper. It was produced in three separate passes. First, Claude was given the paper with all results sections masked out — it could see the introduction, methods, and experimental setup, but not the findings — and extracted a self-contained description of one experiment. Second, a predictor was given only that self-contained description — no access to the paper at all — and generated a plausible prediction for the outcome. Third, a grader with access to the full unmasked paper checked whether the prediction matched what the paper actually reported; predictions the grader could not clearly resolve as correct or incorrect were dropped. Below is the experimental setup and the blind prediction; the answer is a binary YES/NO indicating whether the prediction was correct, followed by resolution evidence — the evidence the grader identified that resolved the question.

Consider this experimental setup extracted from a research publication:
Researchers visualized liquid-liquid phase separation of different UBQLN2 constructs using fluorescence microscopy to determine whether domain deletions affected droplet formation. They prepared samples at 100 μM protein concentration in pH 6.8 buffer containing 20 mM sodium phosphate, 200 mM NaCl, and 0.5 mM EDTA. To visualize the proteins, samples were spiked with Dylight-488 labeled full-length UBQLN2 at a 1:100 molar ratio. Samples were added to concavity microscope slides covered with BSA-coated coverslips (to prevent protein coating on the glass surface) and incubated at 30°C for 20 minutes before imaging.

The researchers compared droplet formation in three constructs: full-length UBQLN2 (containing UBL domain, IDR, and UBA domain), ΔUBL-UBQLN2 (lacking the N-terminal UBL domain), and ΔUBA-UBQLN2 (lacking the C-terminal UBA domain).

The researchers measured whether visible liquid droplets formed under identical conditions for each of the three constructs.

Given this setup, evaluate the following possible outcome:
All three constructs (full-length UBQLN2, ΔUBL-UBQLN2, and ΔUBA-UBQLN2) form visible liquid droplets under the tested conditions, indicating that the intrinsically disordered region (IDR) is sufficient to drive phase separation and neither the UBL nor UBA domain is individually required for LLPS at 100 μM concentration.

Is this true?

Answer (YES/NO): YES